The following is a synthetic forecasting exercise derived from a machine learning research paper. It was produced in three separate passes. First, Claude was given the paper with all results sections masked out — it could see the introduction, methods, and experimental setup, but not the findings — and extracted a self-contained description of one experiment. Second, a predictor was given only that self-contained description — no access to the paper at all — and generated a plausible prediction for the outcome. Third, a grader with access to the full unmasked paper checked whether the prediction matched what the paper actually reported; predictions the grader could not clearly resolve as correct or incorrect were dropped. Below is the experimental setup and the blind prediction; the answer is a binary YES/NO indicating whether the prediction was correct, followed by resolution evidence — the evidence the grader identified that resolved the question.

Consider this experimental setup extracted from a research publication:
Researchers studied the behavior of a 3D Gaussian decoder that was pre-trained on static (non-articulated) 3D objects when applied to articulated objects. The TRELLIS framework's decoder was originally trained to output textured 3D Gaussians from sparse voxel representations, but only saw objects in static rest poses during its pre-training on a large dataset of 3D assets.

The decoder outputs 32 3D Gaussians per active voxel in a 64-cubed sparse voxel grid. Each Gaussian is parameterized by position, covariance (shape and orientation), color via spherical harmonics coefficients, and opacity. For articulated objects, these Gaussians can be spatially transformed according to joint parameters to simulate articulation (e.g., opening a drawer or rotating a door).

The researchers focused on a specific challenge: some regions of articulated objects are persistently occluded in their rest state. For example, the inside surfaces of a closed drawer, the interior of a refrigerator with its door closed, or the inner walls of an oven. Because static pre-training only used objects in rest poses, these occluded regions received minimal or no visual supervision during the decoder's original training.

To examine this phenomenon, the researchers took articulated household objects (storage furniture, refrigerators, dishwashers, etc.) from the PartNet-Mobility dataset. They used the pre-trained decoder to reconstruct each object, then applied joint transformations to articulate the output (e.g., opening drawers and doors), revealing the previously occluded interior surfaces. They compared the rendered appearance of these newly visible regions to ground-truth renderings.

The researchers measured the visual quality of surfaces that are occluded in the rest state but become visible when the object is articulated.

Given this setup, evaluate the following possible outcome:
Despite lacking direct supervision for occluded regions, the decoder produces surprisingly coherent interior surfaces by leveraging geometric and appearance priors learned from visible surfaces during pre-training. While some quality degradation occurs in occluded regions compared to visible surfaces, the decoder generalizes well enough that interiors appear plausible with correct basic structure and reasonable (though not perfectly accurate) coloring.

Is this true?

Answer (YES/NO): NO